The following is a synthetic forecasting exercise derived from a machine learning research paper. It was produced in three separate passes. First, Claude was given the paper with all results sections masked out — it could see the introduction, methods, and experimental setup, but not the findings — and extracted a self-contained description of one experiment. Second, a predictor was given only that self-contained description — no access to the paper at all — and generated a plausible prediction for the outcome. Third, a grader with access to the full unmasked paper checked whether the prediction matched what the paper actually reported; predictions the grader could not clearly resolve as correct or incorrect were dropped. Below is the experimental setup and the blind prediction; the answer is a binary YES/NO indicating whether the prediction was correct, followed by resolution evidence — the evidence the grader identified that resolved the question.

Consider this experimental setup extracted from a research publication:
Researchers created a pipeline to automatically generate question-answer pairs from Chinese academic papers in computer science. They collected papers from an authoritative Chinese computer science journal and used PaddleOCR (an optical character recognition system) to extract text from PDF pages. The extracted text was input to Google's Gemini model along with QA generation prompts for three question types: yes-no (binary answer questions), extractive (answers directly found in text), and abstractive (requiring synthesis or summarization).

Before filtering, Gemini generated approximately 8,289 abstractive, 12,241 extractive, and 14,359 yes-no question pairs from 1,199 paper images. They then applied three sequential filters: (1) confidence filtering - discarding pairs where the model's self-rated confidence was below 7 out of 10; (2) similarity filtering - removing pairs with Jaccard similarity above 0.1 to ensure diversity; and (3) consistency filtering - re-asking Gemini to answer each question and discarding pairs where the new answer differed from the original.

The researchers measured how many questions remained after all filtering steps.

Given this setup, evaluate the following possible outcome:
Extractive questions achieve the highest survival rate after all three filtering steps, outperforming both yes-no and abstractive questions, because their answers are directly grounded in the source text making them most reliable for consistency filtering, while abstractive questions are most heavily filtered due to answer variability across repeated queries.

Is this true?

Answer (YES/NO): NO